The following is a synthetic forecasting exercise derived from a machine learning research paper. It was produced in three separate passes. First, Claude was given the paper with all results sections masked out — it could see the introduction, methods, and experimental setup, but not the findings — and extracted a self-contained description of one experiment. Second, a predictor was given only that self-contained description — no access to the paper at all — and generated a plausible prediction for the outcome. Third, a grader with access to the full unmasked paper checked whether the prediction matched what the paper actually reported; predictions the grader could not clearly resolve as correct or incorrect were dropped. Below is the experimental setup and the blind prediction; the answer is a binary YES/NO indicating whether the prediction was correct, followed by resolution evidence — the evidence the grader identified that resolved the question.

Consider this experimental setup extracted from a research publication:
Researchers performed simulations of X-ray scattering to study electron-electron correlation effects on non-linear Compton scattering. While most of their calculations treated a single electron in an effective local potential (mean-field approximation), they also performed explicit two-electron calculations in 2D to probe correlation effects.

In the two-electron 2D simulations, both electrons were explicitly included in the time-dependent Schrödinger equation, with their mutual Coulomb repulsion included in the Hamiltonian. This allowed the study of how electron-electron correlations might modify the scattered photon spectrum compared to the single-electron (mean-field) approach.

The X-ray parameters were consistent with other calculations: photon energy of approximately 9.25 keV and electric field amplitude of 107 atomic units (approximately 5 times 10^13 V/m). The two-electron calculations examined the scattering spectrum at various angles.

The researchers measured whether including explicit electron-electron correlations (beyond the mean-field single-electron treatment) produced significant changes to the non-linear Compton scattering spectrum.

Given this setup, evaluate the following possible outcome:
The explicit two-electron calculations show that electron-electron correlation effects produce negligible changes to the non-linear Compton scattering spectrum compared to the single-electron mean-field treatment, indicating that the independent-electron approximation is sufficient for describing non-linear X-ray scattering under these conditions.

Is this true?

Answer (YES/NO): YES